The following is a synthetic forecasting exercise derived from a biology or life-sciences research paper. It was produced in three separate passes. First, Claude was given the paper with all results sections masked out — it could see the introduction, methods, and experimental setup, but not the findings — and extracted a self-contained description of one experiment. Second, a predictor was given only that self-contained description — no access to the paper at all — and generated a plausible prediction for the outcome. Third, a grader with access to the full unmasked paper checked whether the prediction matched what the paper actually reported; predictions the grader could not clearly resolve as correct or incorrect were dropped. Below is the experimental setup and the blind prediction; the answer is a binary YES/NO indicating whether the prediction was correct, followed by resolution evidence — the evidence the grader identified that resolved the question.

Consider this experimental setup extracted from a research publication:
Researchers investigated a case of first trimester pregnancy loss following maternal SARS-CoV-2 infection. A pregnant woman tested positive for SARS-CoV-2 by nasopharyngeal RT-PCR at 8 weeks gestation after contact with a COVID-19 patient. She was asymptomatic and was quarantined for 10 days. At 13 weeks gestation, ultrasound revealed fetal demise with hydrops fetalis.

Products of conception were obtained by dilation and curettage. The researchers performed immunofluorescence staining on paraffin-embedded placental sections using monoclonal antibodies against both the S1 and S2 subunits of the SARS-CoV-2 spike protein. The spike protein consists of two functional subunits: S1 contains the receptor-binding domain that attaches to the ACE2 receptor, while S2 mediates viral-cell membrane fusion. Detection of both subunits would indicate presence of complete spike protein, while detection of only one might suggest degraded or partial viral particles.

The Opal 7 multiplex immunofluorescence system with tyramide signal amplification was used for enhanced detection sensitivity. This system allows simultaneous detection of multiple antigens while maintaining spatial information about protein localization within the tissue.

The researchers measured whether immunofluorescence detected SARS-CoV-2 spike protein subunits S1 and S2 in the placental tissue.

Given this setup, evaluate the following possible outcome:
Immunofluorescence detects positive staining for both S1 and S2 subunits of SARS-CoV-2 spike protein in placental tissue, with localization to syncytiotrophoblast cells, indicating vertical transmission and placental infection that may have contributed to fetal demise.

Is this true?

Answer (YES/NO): YES